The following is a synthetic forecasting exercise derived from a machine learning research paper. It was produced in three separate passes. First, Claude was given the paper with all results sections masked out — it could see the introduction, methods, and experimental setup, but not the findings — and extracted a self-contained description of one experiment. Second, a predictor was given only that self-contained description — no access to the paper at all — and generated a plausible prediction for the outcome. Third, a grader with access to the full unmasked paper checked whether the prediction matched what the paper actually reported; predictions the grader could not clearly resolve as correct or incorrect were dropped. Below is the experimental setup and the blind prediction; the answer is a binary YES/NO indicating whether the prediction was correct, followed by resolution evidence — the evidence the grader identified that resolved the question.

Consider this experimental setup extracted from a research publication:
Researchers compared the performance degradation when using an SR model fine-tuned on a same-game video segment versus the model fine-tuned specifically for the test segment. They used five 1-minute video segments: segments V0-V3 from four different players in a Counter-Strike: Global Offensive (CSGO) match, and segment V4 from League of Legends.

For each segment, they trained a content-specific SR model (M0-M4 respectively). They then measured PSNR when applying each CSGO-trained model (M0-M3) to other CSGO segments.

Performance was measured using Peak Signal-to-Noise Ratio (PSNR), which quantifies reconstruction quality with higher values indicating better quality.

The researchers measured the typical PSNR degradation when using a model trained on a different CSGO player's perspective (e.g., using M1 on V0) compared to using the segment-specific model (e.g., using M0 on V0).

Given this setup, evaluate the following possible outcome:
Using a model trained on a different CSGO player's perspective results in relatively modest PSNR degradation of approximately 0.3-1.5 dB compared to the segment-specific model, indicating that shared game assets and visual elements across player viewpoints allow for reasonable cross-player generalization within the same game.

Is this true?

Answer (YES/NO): NO